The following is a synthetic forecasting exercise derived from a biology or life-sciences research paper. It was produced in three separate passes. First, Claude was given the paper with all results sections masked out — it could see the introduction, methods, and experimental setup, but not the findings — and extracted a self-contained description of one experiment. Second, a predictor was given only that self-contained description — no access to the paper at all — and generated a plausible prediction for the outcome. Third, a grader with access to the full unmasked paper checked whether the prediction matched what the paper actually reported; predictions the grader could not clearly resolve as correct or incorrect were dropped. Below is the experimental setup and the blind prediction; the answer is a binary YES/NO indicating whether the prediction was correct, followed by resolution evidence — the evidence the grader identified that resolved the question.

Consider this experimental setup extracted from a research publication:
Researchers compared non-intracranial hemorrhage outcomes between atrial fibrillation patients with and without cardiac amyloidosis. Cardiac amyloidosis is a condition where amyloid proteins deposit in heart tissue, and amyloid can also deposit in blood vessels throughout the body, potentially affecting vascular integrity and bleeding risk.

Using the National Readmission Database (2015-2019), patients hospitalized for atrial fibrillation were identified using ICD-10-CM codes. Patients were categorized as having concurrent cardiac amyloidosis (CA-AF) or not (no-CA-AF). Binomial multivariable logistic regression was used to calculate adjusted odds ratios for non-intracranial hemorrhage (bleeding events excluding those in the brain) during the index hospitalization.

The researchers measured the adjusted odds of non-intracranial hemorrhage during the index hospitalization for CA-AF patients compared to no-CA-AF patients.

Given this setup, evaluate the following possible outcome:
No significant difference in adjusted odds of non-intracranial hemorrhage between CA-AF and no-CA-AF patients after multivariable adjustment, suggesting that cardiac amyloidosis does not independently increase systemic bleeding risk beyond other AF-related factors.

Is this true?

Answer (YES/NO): NO